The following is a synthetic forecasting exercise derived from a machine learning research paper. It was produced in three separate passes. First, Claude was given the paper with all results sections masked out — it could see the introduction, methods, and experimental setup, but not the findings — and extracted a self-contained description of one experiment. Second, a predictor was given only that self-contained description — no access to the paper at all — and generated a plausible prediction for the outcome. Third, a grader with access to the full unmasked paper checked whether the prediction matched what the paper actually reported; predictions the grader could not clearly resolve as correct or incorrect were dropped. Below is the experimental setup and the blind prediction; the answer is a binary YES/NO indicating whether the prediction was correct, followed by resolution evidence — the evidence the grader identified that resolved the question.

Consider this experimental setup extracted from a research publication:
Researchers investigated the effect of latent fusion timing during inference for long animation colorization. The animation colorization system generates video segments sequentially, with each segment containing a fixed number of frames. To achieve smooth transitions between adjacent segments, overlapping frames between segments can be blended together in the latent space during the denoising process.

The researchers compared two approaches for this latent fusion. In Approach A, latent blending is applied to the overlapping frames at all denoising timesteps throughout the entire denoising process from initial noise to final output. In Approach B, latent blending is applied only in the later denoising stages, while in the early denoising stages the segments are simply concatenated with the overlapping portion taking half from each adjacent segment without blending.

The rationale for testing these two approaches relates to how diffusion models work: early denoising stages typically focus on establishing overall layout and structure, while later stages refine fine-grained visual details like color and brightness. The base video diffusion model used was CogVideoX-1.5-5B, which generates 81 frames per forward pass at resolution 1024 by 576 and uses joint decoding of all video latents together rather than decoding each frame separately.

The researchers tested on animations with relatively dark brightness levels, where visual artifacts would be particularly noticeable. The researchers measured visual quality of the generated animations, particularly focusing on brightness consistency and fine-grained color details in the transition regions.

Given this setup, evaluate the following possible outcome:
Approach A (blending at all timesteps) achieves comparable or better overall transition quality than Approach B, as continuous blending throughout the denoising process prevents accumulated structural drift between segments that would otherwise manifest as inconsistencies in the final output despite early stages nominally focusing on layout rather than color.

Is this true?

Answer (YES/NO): NO